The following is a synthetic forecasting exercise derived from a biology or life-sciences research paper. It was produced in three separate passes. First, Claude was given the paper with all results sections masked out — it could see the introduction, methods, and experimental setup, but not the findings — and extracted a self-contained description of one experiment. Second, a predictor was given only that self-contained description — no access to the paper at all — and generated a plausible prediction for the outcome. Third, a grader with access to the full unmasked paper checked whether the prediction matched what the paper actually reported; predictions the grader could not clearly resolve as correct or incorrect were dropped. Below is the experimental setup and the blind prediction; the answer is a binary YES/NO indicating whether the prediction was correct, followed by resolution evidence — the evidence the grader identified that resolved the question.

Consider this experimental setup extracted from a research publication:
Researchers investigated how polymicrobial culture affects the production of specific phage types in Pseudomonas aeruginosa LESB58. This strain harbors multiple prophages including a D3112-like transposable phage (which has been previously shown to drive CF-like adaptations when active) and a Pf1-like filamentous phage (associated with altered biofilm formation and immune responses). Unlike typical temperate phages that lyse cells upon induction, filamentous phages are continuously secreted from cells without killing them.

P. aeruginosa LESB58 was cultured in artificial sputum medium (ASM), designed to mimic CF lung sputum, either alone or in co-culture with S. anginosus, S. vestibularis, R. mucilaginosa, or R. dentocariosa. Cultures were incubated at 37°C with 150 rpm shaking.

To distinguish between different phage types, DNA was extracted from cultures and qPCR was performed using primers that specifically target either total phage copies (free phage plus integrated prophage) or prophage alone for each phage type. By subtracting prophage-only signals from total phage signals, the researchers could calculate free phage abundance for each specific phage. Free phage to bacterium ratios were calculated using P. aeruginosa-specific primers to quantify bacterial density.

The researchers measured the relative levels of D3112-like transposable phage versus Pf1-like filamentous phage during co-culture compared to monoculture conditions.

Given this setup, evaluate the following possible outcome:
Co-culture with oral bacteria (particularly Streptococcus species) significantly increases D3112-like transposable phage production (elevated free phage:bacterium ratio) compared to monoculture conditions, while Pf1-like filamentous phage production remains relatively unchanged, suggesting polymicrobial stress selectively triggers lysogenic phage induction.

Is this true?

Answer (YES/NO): NO